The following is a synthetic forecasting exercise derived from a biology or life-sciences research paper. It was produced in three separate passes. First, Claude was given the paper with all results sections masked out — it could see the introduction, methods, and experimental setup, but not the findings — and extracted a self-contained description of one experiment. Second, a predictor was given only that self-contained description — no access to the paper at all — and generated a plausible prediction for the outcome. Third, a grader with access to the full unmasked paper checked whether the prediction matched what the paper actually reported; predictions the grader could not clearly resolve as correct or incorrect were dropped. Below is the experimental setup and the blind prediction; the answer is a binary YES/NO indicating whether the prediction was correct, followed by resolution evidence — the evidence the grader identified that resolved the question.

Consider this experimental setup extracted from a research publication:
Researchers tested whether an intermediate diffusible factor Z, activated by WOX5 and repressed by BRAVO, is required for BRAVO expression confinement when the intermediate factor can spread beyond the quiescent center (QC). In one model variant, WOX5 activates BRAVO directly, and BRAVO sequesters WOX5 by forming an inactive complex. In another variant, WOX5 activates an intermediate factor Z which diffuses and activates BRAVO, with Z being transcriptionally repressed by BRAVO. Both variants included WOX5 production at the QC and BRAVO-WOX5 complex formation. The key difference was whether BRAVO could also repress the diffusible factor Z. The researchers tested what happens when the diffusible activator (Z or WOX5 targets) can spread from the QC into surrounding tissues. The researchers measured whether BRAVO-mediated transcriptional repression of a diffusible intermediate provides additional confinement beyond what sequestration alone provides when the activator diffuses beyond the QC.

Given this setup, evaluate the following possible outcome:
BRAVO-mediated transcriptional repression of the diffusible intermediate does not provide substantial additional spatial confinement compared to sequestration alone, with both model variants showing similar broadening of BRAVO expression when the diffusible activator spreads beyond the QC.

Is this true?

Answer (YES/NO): NO